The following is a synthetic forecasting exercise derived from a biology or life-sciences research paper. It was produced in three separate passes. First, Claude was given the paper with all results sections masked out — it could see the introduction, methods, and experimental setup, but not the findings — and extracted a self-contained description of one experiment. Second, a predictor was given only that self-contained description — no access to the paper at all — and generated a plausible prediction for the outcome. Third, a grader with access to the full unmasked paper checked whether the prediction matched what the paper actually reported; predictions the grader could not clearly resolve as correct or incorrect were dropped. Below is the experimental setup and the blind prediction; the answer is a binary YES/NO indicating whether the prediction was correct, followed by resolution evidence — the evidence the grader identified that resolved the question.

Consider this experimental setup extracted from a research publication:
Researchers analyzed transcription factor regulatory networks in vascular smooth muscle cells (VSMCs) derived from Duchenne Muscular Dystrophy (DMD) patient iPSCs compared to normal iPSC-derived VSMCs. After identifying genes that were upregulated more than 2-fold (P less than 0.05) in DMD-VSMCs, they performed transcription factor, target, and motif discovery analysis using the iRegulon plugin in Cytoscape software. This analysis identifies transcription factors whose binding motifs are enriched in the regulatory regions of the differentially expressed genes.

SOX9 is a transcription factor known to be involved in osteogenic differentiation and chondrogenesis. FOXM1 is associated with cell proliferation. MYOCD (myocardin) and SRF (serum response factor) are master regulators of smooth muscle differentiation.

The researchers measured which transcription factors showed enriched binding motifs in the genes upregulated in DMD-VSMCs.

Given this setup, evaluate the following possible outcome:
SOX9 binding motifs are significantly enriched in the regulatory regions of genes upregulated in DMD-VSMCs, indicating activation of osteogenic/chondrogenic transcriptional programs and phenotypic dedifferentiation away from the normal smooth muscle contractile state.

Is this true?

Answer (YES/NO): YES